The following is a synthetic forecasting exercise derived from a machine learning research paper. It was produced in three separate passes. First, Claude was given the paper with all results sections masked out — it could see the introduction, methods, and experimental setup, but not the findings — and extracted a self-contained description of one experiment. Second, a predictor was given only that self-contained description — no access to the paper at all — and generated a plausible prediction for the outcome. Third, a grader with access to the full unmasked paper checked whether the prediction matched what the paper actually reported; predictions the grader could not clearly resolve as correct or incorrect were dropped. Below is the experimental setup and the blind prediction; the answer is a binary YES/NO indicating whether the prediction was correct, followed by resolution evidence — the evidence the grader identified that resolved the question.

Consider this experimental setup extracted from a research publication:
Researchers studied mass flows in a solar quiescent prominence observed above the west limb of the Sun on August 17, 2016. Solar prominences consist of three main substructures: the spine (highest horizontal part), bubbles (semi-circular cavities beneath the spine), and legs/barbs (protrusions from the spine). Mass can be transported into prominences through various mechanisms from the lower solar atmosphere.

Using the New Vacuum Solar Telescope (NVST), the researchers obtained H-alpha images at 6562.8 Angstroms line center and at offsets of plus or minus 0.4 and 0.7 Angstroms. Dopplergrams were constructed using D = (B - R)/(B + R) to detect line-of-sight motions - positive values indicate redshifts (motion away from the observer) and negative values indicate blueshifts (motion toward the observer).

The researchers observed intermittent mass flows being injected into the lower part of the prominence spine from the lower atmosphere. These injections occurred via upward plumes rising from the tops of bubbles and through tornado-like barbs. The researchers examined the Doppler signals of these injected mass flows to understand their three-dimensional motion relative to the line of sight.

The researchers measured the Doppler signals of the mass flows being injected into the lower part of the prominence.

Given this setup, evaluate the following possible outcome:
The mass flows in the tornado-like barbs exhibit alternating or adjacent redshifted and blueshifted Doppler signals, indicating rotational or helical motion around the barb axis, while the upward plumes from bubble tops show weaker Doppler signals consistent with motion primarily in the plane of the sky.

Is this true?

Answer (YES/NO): NO